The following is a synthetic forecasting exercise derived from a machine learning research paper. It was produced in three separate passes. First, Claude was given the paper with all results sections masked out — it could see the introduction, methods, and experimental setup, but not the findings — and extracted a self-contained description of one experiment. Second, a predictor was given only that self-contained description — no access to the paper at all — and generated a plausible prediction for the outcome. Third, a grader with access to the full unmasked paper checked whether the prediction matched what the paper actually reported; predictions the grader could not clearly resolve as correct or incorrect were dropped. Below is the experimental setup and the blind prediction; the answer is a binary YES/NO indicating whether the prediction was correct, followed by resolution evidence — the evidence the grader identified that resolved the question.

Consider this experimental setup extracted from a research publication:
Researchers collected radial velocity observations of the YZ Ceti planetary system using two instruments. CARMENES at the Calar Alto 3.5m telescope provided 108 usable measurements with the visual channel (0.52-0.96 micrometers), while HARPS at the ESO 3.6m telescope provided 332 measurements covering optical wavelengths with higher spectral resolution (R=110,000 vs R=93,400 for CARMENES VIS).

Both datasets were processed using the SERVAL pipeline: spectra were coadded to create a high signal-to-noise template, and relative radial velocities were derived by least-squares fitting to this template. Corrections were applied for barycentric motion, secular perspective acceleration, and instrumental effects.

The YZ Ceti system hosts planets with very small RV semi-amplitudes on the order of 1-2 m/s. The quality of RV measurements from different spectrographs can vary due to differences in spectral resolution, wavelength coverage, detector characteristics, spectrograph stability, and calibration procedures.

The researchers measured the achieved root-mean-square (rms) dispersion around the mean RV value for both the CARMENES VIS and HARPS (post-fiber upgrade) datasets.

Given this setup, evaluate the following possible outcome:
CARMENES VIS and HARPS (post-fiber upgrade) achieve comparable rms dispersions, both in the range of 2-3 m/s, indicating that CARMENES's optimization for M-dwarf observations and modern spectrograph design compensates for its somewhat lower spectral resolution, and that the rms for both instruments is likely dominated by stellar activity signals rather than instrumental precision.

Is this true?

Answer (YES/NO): NO